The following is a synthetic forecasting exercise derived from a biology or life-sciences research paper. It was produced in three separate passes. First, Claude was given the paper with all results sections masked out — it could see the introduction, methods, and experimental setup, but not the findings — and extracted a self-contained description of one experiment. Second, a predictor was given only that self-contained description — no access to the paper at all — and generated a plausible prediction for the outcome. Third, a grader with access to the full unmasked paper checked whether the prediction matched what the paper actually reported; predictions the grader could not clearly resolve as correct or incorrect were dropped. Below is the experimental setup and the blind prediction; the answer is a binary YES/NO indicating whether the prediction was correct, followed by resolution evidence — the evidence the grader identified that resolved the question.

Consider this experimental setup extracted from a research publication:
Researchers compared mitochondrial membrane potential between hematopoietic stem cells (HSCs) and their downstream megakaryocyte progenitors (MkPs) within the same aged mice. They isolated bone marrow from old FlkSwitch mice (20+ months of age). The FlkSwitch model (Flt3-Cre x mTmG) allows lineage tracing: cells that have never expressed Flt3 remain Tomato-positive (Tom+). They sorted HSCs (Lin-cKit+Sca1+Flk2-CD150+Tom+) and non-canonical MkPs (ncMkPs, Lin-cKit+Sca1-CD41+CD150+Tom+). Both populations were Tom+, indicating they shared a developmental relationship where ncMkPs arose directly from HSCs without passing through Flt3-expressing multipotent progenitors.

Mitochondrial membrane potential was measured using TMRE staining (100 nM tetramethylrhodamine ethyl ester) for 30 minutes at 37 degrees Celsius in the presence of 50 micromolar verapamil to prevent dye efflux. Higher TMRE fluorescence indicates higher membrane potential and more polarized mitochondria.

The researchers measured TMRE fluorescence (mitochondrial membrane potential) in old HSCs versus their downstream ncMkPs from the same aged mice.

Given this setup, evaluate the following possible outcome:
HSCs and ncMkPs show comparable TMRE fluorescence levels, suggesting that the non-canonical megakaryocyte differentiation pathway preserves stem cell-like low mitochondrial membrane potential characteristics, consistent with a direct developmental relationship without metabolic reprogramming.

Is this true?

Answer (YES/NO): NO